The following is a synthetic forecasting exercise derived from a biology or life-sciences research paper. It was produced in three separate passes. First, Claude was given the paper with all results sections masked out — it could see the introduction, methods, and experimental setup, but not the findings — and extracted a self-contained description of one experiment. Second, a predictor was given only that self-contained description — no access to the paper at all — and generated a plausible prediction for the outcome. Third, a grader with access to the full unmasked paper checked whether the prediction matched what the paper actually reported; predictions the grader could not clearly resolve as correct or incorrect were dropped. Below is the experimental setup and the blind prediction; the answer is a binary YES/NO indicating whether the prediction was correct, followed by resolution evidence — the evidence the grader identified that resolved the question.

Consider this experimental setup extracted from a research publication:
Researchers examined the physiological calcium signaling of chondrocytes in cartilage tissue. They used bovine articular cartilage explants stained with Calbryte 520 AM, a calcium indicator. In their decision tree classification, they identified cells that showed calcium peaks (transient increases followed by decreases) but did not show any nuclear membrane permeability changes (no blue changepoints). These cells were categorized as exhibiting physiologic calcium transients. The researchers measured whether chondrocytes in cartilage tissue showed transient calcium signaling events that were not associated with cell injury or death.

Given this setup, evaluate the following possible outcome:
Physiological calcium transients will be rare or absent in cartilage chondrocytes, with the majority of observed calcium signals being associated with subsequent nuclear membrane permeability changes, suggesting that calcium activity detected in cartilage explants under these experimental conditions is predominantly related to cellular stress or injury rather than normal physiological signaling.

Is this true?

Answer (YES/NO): NO